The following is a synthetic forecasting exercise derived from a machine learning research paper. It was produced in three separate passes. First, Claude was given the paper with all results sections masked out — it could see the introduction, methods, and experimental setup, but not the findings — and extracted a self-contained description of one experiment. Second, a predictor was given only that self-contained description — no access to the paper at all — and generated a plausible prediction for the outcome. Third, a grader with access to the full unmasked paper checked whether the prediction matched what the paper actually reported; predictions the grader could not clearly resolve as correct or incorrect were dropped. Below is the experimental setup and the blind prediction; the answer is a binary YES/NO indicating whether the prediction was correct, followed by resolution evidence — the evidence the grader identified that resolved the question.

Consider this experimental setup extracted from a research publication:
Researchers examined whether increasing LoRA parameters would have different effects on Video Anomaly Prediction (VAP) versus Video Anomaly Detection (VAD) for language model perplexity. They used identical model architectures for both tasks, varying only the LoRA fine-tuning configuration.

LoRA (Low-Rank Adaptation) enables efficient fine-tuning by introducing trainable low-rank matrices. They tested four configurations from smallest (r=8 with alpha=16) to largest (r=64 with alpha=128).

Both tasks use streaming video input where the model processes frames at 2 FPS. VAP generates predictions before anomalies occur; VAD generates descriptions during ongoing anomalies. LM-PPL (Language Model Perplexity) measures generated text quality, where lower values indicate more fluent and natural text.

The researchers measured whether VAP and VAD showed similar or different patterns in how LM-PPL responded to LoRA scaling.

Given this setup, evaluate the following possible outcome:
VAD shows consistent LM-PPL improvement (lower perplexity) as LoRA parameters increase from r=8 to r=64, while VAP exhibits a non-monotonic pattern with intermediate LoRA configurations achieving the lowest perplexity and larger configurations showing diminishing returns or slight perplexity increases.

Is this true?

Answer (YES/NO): NO